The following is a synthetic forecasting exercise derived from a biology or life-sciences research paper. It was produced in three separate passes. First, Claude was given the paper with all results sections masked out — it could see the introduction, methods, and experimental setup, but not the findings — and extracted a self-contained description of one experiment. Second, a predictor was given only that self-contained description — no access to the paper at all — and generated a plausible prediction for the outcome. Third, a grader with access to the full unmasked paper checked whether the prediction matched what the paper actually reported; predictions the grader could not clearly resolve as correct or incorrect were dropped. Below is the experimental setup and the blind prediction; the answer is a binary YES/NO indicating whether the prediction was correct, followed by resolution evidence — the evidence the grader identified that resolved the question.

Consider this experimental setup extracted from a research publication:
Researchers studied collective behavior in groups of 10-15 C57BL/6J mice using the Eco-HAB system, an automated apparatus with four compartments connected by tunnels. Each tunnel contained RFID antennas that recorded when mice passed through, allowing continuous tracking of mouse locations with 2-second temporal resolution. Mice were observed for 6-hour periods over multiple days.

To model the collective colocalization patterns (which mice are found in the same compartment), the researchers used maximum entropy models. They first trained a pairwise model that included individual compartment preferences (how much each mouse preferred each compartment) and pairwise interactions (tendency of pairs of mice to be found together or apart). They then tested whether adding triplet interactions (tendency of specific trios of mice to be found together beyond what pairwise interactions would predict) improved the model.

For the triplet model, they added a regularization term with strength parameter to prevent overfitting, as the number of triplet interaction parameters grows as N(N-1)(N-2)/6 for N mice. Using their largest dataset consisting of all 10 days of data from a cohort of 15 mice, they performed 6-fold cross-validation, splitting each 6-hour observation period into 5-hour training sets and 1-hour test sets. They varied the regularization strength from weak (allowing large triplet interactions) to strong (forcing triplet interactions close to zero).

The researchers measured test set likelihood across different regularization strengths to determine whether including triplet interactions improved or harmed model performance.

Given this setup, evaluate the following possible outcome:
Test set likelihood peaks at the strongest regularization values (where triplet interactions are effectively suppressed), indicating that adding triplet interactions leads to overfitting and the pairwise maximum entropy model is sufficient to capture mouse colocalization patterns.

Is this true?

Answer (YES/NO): YES